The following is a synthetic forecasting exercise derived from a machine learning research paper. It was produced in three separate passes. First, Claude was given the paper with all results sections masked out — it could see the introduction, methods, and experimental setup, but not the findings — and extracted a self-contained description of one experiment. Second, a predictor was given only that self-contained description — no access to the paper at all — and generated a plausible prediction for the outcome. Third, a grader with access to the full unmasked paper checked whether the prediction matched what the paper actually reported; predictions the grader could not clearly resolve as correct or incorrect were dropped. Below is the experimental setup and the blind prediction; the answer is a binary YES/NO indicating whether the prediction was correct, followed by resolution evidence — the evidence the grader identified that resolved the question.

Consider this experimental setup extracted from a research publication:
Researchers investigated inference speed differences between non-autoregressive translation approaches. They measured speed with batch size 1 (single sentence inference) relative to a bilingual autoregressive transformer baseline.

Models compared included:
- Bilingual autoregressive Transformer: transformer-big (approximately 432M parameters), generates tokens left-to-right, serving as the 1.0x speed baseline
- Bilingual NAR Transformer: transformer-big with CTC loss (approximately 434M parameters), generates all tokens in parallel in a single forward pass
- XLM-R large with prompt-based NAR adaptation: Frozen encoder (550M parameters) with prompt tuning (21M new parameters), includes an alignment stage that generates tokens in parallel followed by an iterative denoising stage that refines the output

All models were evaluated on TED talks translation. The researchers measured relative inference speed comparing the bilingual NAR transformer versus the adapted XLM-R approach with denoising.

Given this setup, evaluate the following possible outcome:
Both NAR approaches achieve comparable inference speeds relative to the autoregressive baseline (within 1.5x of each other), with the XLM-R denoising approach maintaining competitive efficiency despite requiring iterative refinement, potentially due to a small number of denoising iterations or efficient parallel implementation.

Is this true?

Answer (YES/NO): NO